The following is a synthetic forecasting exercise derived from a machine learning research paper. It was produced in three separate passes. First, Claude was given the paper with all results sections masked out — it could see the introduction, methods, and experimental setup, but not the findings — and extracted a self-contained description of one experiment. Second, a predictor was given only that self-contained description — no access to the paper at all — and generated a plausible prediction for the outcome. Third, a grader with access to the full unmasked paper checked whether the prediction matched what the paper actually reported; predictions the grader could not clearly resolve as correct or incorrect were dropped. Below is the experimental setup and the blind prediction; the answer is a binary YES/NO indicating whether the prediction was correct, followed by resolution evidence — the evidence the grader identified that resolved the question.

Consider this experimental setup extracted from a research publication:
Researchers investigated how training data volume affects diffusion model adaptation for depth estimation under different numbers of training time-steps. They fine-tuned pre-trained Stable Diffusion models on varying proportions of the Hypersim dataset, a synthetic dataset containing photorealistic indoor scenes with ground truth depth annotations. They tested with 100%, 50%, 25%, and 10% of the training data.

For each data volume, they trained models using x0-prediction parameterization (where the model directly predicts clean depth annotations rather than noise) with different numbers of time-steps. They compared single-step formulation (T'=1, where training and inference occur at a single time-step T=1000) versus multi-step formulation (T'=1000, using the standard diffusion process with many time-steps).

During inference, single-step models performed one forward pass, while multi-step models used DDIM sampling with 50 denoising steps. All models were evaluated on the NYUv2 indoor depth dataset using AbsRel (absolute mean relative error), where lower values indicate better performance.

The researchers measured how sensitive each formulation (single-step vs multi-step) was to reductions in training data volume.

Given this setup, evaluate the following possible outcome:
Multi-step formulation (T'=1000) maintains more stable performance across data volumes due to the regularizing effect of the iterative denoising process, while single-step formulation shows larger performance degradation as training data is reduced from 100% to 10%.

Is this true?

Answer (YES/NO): NO